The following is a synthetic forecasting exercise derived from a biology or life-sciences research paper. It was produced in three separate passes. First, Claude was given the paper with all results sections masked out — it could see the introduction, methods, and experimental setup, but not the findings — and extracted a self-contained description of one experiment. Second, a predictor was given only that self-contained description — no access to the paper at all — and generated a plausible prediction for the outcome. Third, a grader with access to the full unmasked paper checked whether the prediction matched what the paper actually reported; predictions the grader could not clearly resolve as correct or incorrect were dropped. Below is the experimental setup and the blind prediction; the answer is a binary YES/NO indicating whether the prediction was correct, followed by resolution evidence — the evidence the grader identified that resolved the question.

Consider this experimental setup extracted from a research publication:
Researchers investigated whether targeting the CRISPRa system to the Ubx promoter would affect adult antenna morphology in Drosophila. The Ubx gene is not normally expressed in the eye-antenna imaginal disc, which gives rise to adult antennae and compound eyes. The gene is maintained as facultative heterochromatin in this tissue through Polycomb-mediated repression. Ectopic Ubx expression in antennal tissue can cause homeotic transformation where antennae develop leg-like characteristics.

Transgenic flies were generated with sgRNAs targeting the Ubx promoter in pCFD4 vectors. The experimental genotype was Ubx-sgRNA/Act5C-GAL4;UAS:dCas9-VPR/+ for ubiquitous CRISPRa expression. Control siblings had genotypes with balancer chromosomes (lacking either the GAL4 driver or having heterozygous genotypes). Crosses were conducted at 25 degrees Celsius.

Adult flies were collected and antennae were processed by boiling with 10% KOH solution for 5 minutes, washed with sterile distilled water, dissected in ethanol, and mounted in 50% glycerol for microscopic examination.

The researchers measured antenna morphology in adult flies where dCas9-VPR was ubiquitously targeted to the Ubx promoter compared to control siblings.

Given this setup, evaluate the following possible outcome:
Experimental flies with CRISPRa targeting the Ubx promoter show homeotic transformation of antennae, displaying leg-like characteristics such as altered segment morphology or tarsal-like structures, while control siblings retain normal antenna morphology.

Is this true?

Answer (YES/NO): YES